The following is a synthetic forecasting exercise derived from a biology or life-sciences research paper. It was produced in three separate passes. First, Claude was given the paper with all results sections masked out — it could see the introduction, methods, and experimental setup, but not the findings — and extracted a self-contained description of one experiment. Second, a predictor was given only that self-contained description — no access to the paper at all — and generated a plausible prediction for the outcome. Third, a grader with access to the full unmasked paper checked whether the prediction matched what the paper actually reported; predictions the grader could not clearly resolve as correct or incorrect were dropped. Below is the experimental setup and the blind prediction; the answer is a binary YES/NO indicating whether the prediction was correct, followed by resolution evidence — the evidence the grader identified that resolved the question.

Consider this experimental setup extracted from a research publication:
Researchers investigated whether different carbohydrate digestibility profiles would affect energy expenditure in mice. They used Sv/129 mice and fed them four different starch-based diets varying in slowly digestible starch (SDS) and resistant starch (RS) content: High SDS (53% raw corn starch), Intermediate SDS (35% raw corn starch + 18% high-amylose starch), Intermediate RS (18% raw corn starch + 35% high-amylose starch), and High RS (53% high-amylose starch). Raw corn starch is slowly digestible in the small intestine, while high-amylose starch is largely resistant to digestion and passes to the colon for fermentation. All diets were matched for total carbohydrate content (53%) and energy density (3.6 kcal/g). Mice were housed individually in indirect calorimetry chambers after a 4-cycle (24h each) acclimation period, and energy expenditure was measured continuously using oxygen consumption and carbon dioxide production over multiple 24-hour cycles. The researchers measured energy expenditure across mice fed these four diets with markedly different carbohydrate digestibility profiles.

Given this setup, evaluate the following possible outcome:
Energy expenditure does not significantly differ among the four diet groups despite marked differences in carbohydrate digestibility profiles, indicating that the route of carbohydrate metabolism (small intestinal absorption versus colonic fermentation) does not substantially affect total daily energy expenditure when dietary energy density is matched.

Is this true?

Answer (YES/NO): YES